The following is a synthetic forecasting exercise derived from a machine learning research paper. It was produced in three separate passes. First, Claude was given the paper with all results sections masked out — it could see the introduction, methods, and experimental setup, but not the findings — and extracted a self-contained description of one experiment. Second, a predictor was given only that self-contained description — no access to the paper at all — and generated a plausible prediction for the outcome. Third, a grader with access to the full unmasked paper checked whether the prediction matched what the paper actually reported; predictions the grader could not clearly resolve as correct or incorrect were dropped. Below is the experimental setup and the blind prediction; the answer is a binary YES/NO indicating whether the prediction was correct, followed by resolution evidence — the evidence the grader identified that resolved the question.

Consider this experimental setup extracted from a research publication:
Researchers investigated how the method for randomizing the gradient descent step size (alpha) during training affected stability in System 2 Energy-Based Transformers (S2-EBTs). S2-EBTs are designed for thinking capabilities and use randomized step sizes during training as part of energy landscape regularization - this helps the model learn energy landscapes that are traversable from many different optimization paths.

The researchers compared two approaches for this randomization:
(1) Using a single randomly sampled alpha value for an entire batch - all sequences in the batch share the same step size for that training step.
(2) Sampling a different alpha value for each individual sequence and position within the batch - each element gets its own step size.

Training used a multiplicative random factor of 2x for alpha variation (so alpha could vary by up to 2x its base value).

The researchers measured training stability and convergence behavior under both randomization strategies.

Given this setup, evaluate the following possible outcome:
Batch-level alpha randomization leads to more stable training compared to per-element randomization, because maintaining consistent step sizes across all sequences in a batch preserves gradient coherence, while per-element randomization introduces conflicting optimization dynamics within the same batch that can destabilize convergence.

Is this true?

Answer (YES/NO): NO